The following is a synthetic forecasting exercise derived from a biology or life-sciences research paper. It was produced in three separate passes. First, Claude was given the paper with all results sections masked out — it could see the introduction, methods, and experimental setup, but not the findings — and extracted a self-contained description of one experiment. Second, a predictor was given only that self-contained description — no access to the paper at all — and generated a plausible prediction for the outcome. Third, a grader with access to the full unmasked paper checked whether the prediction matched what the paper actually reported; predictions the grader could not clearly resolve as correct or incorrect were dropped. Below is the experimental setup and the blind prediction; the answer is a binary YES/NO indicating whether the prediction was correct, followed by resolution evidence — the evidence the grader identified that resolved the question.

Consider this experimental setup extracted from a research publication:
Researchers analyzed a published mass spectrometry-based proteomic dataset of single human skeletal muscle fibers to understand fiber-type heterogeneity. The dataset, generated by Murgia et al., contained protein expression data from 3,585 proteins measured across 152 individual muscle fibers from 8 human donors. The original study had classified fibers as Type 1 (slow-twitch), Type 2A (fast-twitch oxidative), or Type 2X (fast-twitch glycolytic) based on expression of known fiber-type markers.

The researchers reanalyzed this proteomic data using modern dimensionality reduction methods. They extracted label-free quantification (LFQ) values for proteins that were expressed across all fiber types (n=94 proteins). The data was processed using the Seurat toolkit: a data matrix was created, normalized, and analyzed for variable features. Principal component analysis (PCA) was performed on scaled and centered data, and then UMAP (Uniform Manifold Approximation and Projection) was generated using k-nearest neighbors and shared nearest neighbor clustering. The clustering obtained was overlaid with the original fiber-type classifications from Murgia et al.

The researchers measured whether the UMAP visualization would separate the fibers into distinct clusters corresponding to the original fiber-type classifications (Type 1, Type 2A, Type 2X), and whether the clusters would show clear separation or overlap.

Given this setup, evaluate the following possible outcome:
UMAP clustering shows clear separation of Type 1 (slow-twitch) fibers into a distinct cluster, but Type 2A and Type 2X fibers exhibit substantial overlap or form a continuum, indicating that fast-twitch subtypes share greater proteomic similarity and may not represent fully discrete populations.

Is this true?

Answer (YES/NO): YES